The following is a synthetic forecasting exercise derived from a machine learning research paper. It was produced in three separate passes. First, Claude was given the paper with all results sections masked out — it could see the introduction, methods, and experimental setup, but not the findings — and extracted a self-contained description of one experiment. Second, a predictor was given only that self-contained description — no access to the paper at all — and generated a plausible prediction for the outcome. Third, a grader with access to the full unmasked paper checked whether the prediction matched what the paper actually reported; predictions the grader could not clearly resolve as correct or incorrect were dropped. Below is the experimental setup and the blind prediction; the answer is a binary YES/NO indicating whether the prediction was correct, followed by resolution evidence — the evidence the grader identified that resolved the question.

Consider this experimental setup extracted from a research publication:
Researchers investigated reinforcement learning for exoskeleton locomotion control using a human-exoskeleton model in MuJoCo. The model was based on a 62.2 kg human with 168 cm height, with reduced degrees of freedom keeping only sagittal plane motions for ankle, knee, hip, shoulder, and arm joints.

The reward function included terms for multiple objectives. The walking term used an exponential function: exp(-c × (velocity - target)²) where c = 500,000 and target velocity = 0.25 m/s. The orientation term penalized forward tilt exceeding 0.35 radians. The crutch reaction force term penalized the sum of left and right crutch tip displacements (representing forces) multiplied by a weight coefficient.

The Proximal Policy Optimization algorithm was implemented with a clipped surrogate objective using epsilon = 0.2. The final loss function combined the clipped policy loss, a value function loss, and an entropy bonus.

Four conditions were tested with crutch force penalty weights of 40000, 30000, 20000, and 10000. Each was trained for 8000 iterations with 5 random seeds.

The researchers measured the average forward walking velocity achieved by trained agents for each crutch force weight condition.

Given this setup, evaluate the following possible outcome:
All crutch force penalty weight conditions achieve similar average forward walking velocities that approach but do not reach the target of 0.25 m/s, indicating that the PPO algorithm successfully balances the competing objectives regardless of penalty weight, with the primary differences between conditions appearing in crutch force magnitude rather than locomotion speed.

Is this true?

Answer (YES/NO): NO